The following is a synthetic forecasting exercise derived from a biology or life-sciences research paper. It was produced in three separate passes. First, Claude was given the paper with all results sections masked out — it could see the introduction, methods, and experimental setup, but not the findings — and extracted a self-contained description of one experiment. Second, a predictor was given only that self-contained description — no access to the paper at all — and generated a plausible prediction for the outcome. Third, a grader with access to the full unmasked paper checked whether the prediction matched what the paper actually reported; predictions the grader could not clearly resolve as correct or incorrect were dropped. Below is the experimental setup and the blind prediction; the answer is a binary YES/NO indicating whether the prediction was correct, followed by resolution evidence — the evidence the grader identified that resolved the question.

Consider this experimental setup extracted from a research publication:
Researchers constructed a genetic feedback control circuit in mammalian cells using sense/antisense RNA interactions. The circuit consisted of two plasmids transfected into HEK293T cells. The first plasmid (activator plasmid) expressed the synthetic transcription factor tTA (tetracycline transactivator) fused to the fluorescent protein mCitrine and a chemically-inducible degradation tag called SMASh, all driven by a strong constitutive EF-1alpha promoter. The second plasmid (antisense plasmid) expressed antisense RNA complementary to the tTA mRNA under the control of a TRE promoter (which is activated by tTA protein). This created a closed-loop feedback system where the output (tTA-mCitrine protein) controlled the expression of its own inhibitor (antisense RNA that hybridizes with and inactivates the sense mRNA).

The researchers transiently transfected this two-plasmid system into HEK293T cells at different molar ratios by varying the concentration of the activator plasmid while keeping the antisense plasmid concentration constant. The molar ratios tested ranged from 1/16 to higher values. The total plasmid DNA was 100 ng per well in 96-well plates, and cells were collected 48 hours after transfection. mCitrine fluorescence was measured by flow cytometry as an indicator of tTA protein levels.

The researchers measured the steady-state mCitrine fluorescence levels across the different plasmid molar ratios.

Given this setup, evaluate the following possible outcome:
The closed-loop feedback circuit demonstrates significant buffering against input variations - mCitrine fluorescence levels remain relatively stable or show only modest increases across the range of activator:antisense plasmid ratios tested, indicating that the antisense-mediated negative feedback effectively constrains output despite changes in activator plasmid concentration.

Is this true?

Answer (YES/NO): NO